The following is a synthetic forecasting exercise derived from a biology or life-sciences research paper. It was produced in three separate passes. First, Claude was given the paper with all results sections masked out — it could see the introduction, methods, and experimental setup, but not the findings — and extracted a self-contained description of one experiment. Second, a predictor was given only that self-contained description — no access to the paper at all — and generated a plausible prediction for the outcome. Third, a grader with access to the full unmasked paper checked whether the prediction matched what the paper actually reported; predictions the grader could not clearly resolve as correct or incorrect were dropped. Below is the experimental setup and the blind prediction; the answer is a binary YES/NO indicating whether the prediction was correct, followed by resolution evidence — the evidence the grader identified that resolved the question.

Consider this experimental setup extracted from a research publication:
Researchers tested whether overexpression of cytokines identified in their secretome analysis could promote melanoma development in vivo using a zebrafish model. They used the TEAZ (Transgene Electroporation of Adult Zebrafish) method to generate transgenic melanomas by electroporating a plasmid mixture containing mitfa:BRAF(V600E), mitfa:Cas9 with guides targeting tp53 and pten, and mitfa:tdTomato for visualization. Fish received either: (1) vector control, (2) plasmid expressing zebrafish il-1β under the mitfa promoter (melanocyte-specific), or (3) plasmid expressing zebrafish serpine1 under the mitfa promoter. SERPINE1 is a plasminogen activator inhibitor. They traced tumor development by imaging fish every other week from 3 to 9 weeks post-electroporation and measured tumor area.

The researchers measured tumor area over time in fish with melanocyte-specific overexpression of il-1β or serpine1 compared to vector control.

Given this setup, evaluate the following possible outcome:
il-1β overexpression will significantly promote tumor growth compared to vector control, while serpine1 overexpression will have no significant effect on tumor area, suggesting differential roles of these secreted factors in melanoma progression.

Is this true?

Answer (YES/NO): NO